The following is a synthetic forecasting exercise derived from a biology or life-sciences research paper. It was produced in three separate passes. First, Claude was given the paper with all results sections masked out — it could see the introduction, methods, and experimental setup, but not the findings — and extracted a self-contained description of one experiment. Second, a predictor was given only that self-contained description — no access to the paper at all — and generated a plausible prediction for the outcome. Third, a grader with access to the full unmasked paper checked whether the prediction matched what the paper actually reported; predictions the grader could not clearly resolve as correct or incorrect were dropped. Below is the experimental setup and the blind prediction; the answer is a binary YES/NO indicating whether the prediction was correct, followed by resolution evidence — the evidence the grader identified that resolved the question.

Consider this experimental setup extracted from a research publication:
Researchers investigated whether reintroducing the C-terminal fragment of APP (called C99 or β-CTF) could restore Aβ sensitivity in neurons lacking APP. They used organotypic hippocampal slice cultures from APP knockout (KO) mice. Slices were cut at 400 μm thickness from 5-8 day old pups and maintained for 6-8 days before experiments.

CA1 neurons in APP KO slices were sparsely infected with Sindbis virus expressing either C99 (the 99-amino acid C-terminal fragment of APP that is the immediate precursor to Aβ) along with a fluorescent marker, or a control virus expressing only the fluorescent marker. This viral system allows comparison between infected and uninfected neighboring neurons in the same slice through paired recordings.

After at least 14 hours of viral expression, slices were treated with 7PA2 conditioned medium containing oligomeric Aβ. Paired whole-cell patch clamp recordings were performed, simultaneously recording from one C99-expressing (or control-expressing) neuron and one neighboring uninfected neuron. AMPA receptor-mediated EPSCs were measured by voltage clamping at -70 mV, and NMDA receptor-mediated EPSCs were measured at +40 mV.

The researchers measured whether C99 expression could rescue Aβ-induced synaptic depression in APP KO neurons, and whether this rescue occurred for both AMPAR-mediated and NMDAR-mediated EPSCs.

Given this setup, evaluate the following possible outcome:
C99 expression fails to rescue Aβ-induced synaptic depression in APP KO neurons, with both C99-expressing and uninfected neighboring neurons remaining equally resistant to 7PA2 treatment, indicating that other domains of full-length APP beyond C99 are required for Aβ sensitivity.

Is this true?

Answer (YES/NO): NO